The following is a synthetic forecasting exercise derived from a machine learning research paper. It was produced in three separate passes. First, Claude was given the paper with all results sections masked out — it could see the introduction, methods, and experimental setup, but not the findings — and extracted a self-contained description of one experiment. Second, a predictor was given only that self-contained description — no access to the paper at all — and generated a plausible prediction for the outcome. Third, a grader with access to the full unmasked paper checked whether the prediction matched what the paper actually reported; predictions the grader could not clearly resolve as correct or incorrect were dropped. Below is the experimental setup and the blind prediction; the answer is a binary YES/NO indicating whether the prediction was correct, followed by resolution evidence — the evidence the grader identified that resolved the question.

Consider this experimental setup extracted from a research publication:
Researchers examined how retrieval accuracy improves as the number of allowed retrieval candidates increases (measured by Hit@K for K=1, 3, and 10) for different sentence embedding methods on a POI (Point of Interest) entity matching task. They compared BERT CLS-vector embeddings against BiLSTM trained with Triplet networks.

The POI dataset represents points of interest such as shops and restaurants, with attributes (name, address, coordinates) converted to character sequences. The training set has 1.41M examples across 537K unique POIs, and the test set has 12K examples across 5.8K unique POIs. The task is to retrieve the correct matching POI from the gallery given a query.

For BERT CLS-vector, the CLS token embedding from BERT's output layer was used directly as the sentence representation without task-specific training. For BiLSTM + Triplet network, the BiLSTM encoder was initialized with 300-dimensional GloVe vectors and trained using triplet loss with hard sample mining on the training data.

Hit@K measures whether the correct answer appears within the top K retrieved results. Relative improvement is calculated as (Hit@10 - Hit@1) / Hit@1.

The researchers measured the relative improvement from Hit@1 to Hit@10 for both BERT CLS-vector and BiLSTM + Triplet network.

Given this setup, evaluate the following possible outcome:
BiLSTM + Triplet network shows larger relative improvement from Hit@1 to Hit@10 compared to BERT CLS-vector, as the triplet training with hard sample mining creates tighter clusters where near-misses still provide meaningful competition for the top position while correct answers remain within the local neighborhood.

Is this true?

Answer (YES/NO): NO